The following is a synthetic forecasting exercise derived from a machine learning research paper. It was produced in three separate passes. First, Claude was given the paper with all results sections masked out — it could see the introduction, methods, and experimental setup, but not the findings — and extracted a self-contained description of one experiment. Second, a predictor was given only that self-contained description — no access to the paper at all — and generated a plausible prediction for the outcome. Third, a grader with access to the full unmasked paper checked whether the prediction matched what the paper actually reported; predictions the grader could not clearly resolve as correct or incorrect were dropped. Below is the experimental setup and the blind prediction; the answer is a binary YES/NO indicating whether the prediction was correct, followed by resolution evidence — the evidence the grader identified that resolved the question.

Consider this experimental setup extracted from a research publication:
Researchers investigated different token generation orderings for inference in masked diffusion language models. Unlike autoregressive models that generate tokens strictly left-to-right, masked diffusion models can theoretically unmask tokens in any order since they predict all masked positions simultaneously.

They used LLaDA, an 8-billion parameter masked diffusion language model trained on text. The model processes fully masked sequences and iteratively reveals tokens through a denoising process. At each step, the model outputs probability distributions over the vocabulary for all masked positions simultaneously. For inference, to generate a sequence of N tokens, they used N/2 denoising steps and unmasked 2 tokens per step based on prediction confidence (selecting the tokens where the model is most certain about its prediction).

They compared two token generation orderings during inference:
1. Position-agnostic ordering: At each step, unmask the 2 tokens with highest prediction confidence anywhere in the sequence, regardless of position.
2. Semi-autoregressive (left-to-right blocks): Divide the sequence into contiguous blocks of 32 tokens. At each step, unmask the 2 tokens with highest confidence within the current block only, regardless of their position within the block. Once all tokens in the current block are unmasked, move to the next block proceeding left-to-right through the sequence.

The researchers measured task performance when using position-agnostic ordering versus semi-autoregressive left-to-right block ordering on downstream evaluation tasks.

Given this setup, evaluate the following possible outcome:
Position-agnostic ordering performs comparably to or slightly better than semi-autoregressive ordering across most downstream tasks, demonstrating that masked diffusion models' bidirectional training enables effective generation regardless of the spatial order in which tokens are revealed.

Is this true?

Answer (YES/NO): NO